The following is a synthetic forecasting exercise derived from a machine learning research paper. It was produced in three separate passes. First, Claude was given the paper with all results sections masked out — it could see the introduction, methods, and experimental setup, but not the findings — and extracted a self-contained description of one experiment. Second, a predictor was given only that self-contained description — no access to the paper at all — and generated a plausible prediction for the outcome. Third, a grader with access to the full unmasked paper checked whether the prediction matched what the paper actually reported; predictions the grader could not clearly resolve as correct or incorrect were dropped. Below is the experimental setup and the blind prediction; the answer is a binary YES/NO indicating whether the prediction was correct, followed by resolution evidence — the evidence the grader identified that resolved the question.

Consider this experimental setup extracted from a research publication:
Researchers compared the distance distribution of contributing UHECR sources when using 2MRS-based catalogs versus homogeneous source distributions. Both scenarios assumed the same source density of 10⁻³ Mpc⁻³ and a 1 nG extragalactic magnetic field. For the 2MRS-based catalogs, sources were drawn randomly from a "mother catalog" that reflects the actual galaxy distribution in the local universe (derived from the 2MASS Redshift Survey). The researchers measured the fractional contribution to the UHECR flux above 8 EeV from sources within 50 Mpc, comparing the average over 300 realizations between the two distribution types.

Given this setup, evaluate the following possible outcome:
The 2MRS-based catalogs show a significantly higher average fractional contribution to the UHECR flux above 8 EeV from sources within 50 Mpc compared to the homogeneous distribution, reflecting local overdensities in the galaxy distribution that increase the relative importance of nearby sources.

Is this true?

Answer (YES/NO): YES